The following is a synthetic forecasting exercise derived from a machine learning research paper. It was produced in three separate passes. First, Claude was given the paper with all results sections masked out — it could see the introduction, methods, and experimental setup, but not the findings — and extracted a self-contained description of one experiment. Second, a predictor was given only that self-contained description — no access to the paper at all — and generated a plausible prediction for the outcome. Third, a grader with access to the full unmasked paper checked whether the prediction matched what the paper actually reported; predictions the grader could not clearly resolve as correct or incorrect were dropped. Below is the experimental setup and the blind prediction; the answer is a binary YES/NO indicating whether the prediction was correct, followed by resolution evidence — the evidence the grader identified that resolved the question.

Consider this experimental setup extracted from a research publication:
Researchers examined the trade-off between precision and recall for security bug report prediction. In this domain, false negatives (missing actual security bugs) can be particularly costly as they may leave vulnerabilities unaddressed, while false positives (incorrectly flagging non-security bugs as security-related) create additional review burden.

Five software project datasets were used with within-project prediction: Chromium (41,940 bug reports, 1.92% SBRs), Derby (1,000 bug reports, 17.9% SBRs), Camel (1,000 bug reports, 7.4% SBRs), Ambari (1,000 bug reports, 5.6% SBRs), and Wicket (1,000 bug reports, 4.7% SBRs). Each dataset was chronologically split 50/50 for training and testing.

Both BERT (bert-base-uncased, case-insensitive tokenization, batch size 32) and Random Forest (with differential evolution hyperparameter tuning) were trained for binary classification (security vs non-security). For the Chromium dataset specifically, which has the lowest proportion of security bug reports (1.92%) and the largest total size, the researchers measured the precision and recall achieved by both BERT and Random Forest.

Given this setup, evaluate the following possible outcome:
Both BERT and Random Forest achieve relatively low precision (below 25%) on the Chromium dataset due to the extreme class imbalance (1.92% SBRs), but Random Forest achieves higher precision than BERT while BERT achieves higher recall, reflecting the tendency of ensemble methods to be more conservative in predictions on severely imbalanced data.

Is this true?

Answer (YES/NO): NO